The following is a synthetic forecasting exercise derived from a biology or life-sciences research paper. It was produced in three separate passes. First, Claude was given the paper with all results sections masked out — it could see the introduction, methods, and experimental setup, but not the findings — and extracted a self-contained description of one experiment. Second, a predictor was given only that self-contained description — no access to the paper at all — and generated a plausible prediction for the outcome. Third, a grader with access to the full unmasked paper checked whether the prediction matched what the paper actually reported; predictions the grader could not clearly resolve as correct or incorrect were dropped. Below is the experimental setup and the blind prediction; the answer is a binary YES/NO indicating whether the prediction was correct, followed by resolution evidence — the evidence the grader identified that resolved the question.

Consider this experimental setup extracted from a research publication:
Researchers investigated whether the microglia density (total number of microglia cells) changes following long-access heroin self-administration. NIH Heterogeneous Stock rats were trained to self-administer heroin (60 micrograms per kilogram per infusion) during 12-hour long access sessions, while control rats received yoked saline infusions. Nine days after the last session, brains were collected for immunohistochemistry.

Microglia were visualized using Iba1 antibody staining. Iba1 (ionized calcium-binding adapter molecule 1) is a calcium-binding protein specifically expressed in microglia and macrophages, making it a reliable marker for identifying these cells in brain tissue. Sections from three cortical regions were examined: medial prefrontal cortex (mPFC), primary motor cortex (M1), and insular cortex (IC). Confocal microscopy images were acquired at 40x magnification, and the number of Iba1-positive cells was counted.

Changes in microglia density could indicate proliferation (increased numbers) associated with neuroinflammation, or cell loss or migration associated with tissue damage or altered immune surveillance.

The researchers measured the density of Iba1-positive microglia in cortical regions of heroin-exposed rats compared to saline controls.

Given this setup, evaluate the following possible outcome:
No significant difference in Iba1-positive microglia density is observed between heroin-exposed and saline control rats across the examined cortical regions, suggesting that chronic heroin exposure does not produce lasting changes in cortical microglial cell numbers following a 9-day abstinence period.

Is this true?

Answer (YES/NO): YES